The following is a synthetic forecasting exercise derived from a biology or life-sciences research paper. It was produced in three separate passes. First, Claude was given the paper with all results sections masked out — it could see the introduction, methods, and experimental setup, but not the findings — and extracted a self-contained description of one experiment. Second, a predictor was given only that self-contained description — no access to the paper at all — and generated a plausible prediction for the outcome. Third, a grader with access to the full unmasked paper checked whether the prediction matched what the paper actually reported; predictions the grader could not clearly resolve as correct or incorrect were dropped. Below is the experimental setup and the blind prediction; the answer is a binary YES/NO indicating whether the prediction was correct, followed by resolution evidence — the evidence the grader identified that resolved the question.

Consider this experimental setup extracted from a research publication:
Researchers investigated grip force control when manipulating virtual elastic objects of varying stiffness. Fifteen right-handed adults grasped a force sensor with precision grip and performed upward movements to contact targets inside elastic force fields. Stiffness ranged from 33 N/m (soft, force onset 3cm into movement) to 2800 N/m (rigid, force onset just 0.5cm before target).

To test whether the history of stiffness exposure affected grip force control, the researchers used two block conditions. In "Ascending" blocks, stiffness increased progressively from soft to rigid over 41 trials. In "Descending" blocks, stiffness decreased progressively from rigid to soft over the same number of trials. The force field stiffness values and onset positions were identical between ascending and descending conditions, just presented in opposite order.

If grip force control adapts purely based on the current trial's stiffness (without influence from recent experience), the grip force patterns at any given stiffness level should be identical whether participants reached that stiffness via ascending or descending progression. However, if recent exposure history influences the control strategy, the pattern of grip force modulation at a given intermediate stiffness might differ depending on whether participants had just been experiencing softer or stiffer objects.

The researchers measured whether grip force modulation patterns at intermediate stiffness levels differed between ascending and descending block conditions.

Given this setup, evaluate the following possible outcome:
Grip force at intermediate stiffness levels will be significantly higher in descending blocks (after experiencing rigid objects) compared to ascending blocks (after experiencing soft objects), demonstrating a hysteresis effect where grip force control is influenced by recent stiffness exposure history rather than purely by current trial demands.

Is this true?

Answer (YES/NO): NO